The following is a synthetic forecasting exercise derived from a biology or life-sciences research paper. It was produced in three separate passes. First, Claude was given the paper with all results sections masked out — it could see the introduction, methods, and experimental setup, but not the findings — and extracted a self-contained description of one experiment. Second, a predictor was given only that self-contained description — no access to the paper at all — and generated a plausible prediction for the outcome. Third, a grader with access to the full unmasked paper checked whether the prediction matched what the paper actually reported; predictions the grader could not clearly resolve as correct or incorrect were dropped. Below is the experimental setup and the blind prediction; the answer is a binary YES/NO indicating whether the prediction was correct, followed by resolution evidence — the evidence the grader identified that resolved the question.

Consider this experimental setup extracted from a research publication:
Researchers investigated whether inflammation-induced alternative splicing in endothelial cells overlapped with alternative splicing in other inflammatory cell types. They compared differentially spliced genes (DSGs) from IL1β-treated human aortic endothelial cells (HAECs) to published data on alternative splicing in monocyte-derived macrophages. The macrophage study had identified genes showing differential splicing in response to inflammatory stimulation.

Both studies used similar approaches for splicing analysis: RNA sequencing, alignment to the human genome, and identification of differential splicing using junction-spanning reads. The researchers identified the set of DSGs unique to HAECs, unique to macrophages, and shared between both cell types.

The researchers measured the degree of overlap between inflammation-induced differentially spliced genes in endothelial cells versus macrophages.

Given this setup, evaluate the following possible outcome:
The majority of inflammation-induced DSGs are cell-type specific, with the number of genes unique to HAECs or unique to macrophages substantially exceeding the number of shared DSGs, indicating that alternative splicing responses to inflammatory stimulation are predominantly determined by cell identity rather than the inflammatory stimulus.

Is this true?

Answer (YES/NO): YES